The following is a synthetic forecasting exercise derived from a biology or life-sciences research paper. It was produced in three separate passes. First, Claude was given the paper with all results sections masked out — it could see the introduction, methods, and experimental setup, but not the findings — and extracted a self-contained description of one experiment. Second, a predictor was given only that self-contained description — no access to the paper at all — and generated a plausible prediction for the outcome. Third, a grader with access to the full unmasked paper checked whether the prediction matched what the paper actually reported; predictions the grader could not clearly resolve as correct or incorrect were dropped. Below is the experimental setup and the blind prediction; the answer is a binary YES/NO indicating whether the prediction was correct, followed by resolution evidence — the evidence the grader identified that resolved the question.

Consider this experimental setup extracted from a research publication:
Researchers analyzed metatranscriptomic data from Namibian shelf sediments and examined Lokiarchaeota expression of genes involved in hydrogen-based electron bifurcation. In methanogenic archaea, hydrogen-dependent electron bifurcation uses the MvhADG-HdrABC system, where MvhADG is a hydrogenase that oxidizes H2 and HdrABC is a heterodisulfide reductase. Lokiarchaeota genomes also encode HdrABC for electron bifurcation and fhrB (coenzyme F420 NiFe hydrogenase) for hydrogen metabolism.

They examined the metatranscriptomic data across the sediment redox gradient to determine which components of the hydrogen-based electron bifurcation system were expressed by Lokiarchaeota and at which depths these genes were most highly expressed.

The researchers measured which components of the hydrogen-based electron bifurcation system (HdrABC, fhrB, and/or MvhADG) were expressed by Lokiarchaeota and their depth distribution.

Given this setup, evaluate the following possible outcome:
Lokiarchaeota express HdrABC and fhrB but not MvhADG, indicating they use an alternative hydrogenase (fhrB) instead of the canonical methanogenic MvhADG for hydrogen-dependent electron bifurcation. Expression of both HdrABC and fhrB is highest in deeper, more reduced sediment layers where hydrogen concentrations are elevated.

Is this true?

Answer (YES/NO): YES